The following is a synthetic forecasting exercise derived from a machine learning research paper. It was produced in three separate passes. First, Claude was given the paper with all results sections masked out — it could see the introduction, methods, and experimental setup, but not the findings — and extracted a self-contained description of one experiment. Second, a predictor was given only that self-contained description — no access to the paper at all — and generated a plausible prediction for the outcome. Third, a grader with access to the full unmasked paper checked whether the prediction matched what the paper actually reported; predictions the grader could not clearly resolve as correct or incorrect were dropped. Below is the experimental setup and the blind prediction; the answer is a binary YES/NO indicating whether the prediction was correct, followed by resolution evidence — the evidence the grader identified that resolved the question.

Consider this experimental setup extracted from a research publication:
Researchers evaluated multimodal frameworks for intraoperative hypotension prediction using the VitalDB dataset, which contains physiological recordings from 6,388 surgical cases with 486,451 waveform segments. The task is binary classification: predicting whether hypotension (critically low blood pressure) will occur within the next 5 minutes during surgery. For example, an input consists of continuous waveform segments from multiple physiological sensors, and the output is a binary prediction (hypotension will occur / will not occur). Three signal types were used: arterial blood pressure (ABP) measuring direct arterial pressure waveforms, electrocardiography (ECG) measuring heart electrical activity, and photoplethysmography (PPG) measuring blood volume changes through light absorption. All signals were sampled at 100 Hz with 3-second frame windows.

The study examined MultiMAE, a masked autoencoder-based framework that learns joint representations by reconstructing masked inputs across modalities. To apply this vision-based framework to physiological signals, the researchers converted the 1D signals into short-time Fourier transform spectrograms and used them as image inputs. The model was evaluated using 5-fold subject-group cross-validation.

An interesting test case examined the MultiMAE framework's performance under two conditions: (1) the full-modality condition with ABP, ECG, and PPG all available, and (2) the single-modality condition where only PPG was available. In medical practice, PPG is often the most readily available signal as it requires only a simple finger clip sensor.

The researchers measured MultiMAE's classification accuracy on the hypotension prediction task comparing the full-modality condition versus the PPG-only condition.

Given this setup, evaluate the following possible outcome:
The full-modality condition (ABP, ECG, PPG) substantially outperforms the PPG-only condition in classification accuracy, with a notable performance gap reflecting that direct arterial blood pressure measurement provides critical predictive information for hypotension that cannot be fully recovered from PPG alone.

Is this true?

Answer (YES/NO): NO